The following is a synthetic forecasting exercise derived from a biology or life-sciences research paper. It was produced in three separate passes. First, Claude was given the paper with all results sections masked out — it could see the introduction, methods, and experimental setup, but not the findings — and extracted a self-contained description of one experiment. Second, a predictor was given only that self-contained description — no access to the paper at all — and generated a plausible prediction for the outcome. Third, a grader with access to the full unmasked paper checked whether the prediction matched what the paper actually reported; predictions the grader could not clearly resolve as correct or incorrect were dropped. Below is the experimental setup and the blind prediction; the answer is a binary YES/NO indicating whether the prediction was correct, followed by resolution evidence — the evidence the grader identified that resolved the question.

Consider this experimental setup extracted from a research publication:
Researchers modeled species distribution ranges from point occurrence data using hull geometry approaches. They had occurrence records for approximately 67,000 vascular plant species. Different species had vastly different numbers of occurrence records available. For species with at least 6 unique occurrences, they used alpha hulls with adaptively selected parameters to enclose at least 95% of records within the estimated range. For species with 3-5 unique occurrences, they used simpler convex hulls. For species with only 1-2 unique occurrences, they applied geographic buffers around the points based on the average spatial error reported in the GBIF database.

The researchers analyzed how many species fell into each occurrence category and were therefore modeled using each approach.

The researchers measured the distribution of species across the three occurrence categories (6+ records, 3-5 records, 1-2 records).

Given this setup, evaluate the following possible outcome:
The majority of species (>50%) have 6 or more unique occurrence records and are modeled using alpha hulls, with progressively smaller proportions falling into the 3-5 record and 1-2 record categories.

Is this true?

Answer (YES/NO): NO